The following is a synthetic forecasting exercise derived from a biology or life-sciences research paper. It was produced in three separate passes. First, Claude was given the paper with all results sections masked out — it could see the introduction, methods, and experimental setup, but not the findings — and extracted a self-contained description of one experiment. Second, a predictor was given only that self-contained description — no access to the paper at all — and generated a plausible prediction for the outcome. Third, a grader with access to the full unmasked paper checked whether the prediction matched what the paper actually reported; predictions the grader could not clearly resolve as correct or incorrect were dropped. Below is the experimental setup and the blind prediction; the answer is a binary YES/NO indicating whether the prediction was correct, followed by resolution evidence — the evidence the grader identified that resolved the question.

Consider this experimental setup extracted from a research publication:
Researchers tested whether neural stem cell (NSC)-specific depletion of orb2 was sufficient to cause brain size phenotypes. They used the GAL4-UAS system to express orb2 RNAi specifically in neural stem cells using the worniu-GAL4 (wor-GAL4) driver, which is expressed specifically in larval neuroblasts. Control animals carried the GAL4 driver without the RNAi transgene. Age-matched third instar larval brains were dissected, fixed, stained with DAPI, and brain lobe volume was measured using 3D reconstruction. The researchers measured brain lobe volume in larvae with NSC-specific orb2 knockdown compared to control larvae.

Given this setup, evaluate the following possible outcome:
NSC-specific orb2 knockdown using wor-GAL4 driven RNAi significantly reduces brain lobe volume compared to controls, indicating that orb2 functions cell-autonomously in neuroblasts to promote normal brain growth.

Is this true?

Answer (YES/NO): YES